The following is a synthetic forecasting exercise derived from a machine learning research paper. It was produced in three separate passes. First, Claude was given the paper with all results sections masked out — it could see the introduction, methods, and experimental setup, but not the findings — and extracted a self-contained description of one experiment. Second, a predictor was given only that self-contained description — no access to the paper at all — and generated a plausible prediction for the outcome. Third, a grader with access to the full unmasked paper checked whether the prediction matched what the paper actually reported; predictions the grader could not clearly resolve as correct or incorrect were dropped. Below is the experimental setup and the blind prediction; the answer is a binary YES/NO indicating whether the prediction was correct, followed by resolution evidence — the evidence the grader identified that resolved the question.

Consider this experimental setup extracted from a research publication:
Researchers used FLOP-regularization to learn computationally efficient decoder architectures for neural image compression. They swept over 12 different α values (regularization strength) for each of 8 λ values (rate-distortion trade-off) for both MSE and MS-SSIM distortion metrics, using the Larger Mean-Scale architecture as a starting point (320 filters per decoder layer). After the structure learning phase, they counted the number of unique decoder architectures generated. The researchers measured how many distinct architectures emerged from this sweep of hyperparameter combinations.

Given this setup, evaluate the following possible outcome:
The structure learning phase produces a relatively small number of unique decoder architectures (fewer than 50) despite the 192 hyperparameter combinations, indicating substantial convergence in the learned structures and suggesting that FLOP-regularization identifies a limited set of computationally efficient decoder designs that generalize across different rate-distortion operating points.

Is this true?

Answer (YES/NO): NO